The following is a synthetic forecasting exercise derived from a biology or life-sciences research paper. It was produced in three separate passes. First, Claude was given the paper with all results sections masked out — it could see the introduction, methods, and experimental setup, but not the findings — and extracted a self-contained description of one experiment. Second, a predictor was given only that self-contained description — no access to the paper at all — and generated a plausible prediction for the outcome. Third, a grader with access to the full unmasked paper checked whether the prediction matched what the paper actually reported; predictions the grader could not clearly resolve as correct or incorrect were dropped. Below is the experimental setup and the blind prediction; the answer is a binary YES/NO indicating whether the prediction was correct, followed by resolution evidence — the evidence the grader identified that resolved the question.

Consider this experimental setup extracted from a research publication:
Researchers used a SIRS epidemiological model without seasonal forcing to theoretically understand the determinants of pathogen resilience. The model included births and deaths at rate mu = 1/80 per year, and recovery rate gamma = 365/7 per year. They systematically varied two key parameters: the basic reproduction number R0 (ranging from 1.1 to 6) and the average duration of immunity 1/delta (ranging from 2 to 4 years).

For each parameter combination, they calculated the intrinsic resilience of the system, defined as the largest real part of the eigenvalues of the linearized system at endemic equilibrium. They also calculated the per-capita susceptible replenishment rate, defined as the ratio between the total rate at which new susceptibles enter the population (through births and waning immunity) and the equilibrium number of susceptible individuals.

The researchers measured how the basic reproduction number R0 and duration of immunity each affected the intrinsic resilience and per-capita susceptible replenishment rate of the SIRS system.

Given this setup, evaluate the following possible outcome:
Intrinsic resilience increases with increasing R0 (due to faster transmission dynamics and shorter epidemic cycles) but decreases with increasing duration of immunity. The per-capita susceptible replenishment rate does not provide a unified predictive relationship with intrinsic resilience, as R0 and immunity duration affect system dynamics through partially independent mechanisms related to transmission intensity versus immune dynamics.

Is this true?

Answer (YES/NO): NO